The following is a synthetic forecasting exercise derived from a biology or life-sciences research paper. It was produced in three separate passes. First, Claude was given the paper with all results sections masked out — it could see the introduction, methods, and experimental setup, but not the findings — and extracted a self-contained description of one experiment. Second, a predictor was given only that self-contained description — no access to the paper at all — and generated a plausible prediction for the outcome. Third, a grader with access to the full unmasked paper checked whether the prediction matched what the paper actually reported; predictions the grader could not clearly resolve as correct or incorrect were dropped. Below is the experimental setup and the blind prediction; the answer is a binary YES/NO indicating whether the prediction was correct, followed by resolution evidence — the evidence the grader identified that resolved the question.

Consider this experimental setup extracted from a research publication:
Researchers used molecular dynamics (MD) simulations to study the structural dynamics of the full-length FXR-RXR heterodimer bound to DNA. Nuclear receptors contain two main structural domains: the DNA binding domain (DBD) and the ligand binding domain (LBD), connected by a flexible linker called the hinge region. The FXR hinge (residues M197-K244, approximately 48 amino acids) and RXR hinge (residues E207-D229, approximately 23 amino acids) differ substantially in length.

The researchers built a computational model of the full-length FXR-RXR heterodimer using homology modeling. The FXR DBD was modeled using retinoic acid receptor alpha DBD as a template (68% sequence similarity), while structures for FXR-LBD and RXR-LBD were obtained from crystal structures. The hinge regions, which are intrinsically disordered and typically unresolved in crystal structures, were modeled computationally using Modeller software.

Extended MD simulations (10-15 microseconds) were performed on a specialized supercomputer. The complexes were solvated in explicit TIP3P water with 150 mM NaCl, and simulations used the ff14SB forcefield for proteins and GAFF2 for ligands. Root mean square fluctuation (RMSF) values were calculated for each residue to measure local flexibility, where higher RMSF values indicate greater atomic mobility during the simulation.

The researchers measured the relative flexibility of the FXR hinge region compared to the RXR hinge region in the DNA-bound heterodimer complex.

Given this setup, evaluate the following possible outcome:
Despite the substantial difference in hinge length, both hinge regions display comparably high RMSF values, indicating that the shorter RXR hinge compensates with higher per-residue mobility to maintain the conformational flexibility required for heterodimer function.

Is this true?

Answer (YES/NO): NO